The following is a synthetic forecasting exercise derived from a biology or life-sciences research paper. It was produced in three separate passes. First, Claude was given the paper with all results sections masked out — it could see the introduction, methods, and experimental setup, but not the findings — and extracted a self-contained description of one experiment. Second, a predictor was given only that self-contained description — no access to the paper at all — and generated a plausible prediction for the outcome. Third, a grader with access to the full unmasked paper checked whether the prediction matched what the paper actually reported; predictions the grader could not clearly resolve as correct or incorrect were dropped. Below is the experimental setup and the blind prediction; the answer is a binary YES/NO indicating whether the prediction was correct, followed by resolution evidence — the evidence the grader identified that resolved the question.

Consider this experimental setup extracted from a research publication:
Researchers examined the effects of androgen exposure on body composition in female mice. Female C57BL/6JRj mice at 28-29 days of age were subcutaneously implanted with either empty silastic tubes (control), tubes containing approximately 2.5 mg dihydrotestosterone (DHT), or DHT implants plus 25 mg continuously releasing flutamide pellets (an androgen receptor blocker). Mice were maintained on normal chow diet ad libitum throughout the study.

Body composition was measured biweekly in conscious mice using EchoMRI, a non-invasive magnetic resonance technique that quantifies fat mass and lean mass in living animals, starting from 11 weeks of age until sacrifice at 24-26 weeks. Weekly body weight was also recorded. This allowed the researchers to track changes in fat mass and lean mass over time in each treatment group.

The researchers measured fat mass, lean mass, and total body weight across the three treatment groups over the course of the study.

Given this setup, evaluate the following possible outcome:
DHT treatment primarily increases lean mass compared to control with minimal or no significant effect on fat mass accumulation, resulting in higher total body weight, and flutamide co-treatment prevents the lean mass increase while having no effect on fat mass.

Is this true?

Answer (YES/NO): YES